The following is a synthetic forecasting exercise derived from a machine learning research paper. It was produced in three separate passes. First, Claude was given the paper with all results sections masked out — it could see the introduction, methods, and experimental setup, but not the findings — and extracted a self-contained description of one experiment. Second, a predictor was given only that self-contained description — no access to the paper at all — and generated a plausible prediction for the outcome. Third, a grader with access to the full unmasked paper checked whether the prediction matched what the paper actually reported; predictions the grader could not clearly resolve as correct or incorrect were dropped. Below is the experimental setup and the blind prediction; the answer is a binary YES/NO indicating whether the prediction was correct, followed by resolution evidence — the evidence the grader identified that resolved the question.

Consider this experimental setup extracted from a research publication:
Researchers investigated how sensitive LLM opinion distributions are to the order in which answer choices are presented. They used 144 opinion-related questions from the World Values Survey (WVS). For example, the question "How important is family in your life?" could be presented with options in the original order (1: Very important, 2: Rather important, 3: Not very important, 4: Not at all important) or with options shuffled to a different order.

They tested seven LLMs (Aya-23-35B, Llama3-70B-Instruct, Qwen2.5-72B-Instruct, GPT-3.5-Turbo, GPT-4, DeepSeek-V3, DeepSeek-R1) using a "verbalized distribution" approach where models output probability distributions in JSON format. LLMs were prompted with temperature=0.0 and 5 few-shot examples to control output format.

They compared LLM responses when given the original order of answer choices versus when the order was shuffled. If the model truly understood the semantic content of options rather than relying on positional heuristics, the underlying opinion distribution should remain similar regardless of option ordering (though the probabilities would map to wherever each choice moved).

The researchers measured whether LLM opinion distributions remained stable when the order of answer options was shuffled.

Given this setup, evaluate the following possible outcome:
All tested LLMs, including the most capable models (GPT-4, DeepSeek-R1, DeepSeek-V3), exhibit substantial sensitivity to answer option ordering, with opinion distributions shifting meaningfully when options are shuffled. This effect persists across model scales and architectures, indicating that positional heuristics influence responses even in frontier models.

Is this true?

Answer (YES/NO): NO